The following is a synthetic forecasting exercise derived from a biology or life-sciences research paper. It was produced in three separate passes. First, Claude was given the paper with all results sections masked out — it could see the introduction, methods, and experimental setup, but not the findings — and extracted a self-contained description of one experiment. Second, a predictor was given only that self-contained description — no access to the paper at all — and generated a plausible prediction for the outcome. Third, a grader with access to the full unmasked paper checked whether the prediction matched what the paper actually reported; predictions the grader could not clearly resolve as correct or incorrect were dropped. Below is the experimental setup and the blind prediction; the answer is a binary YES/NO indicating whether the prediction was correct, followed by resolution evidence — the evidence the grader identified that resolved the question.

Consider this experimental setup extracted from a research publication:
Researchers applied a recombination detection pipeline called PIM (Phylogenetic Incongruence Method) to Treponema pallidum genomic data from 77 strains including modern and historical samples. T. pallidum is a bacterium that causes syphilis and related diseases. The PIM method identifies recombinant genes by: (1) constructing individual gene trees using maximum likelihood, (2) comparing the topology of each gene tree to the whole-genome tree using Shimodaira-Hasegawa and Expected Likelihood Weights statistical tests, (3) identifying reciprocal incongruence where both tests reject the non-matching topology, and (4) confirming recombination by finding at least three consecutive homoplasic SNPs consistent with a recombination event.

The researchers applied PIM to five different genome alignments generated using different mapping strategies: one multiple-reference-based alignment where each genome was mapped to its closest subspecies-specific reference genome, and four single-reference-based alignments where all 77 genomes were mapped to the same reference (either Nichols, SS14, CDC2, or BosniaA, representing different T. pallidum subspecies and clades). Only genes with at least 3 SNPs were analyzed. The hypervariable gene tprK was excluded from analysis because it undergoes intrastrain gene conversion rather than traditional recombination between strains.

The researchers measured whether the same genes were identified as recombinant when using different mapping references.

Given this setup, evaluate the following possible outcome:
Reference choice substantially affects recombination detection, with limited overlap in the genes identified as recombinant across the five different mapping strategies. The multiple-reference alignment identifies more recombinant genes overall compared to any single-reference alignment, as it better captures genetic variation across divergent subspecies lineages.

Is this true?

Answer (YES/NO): NO